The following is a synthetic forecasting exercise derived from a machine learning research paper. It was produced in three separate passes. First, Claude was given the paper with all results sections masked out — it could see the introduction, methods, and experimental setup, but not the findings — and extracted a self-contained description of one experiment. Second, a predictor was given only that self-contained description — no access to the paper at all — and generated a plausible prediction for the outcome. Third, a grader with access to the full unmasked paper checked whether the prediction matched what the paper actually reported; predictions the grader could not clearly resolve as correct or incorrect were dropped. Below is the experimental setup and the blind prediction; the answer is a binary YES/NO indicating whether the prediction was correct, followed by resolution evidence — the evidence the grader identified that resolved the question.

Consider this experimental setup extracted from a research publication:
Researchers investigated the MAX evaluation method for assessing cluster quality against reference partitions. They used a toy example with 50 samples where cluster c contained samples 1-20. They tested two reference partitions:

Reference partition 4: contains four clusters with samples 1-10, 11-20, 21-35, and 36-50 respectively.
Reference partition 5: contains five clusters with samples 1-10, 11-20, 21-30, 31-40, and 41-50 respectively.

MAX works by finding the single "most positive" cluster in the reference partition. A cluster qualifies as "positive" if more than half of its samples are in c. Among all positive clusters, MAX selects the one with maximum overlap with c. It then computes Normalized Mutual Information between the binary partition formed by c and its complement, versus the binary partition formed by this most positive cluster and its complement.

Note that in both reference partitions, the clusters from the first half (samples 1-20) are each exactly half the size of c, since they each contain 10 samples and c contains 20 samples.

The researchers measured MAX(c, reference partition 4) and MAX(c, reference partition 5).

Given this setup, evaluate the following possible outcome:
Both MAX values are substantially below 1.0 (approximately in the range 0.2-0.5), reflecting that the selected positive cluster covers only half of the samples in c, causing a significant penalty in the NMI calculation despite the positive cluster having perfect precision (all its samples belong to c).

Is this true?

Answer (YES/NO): NO